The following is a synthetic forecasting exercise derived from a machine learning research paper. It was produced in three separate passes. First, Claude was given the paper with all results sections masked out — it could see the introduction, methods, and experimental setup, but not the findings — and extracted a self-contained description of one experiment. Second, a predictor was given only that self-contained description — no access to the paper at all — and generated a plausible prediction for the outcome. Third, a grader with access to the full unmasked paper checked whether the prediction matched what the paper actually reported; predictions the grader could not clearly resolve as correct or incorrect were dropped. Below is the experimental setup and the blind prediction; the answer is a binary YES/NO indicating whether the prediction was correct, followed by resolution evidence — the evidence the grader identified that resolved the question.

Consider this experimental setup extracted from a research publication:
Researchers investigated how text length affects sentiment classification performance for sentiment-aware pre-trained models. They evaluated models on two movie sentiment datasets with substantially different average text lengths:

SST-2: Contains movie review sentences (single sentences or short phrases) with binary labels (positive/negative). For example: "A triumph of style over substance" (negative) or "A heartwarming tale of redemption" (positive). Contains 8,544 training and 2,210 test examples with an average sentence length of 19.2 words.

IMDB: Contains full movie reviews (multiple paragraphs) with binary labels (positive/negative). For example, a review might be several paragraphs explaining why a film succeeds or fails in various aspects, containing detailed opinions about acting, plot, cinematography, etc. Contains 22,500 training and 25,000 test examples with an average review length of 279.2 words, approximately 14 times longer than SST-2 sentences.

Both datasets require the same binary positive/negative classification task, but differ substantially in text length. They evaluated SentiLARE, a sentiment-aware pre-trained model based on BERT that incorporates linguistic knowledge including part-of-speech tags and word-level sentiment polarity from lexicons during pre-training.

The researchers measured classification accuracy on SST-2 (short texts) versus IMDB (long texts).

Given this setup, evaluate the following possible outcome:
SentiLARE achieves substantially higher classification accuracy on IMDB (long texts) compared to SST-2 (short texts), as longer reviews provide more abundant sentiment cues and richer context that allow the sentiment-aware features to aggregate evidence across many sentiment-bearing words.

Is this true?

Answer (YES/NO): NO